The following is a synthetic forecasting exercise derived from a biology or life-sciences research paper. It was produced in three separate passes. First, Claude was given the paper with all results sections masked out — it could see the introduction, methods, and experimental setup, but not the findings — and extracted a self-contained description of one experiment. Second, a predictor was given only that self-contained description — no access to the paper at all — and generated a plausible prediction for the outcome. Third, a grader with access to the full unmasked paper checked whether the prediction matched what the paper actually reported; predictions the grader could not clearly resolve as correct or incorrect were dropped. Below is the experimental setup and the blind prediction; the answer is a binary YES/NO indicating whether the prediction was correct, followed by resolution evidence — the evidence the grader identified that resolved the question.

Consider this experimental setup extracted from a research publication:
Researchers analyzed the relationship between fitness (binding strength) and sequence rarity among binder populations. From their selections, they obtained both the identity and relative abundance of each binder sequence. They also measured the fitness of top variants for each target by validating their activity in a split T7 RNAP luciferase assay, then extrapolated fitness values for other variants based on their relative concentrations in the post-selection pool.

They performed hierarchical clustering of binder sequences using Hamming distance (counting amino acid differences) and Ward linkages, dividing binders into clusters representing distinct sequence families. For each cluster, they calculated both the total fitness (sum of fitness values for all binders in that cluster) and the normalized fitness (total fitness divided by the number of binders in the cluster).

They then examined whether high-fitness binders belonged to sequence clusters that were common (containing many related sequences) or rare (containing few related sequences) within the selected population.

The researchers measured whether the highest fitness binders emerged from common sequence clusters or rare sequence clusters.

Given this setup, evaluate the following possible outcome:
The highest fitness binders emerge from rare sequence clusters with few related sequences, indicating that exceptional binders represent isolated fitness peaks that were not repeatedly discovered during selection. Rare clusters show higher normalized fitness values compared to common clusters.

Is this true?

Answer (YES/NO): NO